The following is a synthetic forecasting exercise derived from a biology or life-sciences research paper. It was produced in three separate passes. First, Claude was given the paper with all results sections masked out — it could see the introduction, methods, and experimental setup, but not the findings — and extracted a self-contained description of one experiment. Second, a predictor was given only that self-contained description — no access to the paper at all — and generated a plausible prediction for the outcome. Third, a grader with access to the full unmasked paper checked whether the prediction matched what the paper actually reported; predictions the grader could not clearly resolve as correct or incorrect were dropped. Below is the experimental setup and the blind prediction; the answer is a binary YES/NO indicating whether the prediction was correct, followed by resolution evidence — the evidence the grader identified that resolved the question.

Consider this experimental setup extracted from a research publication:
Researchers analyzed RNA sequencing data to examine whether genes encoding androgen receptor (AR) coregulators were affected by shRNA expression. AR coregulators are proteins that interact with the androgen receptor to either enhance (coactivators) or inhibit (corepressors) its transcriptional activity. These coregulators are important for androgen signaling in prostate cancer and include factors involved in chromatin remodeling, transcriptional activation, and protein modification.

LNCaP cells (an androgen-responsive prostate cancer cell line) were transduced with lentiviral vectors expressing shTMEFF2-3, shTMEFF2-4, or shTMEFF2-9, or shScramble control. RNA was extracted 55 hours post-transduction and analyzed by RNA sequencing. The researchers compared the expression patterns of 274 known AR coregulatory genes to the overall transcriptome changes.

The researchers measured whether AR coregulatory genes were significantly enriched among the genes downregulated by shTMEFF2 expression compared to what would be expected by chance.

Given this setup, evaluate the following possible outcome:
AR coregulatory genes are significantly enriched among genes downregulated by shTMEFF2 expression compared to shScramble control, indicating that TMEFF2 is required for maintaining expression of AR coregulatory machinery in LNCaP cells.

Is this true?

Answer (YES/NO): NO